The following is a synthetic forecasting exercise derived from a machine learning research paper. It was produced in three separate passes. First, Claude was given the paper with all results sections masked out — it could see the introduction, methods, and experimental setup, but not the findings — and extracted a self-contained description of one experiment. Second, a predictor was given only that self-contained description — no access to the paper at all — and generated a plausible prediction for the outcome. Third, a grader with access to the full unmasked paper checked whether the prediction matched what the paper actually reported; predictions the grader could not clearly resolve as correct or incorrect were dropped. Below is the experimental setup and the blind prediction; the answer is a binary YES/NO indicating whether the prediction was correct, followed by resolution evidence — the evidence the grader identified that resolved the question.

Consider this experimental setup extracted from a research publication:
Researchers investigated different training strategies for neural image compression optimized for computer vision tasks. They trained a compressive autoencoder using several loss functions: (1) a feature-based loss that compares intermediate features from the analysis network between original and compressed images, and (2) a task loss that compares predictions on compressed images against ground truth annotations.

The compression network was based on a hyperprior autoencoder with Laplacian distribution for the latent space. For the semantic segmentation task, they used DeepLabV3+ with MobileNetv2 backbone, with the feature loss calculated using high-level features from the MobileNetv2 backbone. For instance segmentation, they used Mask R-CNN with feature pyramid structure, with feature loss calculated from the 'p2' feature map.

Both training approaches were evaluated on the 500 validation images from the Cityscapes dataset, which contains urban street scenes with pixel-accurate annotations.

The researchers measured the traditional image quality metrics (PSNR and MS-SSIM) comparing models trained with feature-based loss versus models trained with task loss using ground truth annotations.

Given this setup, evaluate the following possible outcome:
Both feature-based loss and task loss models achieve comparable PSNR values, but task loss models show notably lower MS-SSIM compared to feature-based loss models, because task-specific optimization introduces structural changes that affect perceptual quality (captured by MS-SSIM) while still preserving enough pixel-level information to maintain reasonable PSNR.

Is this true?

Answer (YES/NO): NO